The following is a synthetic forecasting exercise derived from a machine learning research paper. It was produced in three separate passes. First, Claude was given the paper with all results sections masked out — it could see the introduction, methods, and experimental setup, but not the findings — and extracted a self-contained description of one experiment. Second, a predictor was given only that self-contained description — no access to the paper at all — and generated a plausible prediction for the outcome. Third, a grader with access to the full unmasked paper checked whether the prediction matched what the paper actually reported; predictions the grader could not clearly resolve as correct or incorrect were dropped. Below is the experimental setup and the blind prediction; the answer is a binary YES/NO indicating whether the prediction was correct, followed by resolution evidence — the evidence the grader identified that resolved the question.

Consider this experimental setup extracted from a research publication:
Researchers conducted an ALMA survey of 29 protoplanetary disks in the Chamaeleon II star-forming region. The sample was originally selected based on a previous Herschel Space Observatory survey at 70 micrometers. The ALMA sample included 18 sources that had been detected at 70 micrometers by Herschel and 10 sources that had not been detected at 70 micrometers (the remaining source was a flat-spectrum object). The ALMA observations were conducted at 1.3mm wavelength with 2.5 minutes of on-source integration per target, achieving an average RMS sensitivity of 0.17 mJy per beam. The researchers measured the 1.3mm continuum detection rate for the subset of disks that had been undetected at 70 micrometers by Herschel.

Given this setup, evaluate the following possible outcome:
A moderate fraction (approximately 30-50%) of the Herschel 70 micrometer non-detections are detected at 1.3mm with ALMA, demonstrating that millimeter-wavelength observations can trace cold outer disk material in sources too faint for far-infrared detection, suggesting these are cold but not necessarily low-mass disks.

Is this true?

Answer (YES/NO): YES